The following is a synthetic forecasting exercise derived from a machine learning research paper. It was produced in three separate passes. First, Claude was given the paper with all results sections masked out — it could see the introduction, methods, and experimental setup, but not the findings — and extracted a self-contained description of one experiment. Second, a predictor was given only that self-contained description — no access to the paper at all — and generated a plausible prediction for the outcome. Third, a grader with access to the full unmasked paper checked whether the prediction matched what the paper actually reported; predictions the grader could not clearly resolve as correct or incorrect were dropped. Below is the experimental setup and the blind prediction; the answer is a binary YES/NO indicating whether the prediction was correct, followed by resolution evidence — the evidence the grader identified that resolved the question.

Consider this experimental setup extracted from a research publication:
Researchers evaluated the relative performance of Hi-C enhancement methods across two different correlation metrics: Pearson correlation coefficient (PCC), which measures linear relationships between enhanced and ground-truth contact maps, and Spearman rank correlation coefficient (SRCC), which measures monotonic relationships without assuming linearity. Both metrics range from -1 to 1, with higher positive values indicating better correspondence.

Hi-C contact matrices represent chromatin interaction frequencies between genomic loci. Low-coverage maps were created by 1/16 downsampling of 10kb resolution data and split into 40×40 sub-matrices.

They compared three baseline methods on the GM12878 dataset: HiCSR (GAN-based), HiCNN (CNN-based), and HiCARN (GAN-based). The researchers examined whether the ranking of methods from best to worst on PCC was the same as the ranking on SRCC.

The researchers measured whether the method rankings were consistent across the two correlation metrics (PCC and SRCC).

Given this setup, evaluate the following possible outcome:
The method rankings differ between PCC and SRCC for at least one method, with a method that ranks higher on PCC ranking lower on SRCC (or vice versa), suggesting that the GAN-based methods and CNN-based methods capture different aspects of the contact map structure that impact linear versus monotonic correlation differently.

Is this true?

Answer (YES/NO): NO